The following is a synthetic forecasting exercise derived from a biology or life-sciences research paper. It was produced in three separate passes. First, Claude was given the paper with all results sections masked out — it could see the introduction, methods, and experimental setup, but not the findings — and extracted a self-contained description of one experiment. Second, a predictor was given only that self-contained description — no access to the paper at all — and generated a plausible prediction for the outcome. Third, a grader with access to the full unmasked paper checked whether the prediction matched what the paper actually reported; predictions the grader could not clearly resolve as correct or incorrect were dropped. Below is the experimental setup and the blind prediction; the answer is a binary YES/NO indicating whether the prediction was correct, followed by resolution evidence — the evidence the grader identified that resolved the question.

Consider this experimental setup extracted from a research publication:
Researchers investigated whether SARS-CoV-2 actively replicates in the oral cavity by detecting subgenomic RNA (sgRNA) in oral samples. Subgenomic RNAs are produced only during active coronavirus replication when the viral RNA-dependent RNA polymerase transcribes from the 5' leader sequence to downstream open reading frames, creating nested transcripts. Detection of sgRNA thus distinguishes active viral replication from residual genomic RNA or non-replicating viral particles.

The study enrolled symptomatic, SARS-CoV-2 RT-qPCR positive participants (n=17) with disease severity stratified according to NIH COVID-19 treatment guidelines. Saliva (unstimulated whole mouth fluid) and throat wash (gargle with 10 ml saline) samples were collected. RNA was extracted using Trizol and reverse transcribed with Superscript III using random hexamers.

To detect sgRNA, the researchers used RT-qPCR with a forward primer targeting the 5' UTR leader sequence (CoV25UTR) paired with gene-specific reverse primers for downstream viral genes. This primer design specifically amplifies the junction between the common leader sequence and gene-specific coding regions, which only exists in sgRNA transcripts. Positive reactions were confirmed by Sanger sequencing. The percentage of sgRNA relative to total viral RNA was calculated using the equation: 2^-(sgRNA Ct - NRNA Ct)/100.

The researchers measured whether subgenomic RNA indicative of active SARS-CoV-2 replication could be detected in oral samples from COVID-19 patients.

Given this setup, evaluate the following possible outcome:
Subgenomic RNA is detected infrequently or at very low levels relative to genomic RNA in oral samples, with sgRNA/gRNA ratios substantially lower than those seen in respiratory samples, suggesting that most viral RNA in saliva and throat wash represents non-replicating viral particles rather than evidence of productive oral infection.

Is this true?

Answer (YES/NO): NO